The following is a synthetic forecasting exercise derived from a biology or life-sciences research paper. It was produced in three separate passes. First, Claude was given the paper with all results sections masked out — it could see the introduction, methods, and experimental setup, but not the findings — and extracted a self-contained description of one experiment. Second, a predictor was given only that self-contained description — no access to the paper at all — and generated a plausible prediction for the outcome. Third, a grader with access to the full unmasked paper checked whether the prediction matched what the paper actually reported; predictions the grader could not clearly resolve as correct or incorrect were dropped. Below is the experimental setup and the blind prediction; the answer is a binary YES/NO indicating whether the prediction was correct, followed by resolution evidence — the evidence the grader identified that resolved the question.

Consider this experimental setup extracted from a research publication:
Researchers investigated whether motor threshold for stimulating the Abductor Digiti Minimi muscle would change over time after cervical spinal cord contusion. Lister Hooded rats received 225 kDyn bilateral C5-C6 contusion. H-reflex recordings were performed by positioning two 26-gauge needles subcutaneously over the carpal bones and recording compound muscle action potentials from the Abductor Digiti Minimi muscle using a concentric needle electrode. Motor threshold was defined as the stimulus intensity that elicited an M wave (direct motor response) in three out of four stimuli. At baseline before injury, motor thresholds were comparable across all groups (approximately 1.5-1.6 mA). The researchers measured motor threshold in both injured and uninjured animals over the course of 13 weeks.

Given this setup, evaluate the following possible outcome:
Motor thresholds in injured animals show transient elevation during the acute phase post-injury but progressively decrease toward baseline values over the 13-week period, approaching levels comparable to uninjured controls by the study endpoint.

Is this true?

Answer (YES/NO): NO